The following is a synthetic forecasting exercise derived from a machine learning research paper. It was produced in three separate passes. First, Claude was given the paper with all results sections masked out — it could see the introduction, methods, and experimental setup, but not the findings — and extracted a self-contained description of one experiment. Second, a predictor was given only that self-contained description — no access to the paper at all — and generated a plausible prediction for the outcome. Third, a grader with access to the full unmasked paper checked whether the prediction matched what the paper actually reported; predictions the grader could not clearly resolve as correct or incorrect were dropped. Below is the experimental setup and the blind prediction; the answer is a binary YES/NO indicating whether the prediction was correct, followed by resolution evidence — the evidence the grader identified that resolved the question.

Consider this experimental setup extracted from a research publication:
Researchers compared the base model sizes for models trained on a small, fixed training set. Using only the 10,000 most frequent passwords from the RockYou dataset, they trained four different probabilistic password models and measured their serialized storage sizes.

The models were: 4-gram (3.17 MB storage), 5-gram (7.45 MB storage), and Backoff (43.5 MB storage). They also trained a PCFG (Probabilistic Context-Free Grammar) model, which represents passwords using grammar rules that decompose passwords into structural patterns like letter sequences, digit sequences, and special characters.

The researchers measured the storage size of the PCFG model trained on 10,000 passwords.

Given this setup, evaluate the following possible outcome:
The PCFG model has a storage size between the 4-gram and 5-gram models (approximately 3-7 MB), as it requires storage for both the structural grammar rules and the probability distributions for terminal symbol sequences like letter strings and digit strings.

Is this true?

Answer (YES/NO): NO